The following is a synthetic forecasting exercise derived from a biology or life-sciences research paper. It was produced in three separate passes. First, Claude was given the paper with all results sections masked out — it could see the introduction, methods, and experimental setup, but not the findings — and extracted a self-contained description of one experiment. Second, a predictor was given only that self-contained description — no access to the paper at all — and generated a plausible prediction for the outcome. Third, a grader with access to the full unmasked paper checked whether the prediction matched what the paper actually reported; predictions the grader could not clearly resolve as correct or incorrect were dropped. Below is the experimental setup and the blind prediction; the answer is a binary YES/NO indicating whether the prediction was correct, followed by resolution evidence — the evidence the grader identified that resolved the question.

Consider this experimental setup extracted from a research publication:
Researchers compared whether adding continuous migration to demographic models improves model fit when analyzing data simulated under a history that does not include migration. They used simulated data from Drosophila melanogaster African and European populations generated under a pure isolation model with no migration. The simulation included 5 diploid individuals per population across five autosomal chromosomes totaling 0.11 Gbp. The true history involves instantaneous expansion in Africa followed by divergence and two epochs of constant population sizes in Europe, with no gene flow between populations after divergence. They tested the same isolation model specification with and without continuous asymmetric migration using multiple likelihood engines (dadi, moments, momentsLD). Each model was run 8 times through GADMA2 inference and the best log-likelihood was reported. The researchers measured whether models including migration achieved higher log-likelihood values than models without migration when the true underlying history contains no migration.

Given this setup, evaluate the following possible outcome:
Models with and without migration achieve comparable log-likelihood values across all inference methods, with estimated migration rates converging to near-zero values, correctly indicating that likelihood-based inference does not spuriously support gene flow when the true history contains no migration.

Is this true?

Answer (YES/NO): NO